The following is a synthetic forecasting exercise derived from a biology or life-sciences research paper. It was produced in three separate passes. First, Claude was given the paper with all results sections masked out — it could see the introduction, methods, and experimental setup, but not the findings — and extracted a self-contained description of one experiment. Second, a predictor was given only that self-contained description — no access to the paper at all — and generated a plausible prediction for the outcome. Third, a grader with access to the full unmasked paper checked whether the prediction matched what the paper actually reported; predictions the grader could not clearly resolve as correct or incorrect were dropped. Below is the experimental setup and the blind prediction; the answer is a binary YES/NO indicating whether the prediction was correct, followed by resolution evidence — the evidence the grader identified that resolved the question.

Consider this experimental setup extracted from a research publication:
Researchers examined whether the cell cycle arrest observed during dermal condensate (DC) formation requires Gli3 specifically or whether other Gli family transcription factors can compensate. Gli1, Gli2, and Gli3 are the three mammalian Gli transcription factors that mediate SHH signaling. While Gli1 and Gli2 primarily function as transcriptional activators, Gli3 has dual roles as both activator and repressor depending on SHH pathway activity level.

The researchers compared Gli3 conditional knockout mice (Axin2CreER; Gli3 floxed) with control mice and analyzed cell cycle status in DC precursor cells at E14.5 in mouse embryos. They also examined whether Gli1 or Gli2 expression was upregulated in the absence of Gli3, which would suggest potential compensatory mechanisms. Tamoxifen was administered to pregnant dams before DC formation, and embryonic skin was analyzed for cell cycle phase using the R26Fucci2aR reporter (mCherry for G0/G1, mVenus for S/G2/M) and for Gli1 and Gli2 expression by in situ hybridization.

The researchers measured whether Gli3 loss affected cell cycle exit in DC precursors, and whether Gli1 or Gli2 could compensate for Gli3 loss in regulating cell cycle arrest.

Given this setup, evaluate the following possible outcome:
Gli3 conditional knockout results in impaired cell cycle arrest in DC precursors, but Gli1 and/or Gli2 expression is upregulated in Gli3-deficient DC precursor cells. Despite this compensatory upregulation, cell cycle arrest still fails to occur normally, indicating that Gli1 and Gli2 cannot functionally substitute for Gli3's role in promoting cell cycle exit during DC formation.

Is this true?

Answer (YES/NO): NO